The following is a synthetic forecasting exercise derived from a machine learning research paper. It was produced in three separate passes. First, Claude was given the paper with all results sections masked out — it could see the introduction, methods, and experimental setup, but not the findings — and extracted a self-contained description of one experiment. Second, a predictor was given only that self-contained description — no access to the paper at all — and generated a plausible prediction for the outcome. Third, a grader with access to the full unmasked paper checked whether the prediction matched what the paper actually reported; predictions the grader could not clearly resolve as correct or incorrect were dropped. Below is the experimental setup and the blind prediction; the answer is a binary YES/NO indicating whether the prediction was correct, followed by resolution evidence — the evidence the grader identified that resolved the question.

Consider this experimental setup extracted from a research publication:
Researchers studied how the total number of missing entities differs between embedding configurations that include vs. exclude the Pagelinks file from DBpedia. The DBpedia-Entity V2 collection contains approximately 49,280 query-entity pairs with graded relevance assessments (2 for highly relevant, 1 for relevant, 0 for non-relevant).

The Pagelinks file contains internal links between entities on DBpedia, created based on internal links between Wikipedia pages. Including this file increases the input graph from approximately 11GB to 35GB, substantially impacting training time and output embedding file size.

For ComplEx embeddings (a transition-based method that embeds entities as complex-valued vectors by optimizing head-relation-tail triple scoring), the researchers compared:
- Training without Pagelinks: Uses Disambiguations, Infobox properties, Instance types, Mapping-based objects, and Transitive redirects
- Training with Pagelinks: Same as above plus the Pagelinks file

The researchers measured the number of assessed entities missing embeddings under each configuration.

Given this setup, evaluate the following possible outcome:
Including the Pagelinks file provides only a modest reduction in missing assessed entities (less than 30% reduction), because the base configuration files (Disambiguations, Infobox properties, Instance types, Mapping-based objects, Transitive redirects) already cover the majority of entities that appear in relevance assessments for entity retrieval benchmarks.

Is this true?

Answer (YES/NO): NO